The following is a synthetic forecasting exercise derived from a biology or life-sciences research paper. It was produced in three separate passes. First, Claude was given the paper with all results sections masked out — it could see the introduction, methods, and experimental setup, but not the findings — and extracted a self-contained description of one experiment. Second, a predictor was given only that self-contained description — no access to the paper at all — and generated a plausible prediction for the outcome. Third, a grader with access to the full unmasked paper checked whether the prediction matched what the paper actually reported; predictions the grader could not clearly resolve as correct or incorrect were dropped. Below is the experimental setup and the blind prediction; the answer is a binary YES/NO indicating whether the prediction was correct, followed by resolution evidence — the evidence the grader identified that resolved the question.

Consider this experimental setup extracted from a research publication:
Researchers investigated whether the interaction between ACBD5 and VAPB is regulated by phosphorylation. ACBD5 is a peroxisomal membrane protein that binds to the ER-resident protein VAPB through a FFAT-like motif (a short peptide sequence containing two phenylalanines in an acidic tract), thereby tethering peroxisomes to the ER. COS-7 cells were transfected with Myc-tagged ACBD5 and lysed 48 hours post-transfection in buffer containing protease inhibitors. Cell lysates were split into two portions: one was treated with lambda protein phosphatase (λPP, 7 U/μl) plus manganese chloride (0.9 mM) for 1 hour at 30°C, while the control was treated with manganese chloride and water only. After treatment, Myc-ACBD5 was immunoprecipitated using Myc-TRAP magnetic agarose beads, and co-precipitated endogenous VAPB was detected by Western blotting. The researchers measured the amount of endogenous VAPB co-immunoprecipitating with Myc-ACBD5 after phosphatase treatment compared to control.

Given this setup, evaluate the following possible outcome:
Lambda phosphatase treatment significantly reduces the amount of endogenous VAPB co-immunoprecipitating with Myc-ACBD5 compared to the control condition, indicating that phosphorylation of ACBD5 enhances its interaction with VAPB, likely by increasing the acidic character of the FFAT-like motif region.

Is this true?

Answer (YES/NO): YES